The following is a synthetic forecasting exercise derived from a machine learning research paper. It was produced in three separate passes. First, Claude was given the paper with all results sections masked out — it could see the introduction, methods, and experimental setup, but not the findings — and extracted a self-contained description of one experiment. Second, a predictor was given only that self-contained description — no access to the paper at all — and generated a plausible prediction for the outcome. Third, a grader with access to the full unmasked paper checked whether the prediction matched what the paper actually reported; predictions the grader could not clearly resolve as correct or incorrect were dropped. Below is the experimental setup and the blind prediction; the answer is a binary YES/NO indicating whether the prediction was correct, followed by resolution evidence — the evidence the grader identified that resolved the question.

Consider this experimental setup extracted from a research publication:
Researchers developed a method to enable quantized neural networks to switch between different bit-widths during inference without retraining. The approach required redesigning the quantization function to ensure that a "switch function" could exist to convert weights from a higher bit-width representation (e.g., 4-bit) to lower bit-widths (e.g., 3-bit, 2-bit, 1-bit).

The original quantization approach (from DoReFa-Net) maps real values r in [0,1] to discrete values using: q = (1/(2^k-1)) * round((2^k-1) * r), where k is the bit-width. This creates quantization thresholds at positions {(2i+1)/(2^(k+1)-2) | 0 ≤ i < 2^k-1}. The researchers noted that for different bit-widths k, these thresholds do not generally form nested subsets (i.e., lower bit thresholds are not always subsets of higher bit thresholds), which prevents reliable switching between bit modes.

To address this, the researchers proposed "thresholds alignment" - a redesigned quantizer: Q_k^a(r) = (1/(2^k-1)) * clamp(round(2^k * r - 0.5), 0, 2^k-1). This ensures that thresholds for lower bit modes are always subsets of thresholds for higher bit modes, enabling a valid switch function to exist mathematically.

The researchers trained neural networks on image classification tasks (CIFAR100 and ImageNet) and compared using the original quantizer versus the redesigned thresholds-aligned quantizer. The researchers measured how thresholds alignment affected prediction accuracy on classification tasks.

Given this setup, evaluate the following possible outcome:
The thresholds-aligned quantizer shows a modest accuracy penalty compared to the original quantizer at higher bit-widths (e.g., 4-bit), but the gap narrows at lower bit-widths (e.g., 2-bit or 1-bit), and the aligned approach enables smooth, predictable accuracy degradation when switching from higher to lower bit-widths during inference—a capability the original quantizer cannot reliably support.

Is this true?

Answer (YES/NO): NO